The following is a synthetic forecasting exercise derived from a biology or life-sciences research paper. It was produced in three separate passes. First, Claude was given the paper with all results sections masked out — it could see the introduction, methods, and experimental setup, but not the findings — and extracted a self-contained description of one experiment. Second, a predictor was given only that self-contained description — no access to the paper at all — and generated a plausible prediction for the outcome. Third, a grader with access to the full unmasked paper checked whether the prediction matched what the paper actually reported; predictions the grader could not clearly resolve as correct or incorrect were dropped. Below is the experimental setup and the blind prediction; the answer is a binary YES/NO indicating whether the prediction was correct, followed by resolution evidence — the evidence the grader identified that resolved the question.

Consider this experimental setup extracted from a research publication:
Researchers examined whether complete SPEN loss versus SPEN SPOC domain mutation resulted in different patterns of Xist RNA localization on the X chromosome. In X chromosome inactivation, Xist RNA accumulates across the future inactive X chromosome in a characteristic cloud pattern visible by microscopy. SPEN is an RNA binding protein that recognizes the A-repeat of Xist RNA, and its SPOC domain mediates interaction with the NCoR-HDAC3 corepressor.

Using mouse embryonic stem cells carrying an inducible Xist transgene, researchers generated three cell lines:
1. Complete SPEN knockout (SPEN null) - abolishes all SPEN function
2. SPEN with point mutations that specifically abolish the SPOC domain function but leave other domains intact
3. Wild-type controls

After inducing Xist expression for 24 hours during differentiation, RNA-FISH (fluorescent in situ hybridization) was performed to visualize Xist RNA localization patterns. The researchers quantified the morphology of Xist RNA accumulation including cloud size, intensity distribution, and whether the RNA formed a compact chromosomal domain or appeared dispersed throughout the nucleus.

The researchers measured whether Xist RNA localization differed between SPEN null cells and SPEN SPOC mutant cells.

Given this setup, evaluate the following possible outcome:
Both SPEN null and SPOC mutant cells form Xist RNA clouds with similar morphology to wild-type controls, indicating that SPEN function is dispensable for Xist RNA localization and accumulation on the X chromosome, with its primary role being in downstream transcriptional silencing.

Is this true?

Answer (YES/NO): NO